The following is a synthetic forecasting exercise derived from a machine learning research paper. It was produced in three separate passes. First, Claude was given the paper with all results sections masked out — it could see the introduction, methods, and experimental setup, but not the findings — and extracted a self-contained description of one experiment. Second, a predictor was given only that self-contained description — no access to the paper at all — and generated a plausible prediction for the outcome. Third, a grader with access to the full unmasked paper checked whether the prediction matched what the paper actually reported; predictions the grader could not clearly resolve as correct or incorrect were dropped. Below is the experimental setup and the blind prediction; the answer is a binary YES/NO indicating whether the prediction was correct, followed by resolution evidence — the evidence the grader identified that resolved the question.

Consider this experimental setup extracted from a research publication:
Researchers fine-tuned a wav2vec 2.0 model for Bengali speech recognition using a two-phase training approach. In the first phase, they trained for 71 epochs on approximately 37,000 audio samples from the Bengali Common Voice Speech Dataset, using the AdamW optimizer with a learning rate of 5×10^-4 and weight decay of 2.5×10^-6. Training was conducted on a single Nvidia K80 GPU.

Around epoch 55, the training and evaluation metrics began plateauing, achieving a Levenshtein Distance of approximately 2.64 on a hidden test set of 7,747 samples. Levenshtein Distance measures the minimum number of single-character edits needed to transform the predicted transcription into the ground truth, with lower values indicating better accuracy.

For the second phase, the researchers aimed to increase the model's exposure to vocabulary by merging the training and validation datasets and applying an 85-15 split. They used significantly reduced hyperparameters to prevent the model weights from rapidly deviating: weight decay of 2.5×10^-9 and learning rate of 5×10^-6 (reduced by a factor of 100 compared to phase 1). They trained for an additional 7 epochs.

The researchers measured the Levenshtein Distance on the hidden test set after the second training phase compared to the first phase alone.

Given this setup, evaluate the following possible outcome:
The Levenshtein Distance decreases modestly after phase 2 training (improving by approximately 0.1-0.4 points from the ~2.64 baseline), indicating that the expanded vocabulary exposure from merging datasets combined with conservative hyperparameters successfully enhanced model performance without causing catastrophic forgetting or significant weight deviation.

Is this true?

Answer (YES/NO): NO